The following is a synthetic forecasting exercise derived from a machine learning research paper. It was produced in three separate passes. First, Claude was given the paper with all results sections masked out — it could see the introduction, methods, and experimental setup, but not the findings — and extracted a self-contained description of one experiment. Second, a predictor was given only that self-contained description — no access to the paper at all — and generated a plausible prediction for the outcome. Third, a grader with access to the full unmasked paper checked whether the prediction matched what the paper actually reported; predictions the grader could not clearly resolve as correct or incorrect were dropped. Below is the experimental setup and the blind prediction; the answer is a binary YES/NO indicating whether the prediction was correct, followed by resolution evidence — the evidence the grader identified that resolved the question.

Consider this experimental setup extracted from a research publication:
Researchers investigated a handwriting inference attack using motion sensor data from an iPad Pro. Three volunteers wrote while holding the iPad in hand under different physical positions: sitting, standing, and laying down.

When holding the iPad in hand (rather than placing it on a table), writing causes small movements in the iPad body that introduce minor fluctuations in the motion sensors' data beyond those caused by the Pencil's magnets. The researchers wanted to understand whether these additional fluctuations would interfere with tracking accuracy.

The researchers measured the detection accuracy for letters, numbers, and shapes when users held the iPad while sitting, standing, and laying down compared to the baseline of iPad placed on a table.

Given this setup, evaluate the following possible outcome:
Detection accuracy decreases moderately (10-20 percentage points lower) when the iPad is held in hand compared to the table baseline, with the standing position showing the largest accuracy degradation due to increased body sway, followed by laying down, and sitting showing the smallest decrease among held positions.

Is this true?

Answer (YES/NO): NO